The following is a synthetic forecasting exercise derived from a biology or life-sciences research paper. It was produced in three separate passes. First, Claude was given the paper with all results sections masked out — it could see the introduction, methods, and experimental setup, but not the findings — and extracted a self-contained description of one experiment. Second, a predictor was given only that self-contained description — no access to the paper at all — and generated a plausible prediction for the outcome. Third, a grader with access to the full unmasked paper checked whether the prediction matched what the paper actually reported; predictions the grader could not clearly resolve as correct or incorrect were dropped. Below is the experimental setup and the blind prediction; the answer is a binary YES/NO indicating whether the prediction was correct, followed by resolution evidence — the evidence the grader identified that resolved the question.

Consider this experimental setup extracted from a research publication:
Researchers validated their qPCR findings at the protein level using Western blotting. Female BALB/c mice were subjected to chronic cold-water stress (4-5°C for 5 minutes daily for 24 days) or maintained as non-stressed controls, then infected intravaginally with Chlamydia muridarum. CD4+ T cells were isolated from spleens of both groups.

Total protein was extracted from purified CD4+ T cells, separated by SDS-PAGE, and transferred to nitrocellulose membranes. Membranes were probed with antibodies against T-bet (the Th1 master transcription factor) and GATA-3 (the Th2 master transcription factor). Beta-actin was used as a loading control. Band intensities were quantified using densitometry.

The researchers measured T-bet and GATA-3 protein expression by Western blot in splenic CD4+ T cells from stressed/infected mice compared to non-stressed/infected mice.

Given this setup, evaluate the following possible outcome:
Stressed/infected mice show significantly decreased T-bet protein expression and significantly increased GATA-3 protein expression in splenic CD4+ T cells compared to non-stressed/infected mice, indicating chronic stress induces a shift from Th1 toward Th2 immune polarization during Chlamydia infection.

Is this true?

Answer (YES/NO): YES